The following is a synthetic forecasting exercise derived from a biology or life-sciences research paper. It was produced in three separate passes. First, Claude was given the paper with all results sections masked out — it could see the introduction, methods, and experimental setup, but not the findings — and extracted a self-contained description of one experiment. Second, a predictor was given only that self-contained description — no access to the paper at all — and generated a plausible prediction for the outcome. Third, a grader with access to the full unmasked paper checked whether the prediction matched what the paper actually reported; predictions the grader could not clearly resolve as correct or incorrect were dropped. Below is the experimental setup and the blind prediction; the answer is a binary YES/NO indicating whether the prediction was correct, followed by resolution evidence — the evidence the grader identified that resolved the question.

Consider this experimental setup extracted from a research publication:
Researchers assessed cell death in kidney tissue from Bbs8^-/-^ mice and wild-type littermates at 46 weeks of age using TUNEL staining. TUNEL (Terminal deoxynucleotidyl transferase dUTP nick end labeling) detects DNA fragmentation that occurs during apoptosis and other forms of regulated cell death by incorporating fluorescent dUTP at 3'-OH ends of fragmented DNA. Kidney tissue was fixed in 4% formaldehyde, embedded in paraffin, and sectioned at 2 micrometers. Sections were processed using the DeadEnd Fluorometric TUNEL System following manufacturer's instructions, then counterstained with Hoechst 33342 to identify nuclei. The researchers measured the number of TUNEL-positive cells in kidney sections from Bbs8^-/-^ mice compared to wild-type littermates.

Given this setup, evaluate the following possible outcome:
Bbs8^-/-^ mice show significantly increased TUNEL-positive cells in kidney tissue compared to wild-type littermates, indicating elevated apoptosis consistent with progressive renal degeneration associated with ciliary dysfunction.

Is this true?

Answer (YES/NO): YES